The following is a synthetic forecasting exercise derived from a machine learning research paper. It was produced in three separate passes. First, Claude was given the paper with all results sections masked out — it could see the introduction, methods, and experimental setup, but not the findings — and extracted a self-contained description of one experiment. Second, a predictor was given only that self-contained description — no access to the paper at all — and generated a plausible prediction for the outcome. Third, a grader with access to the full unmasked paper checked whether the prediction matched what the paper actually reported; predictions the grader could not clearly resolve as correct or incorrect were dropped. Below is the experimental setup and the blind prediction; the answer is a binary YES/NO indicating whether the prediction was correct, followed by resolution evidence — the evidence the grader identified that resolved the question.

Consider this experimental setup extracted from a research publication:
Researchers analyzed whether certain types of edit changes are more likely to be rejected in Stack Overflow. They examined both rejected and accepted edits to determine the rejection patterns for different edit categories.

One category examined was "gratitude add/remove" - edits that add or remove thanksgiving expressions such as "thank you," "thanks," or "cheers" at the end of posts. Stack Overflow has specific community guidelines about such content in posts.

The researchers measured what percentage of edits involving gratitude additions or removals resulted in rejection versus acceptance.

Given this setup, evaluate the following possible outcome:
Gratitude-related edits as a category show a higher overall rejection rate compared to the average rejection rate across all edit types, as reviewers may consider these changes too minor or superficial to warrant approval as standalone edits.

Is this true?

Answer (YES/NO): YES